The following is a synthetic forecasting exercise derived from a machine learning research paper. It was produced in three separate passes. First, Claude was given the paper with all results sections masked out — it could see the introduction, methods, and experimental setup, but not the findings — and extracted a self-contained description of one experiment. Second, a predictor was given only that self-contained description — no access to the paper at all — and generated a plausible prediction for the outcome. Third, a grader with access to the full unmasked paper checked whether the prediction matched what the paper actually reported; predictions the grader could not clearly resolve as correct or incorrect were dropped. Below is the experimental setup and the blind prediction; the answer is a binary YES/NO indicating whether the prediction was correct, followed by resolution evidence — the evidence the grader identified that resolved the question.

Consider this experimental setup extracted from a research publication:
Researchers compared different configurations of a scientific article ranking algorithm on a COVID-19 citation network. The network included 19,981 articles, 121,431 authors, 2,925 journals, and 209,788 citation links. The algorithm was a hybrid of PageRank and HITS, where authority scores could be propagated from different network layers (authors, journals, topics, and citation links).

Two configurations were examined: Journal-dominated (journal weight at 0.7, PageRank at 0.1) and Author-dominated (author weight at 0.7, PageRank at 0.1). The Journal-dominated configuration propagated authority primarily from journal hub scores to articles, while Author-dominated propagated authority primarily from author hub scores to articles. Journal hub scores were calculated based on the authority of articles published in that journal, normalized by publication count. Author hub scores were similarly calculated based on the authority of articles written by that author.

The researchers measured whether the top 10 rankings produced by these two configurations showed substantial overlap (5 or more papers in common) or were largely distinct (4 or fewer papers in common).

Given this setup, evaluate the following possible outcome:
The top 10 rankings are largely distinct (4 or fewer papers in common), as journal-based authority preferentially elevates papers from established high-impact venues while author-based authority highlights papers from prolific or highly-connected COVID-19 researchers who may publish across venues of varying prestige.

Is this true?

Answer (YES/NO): YES